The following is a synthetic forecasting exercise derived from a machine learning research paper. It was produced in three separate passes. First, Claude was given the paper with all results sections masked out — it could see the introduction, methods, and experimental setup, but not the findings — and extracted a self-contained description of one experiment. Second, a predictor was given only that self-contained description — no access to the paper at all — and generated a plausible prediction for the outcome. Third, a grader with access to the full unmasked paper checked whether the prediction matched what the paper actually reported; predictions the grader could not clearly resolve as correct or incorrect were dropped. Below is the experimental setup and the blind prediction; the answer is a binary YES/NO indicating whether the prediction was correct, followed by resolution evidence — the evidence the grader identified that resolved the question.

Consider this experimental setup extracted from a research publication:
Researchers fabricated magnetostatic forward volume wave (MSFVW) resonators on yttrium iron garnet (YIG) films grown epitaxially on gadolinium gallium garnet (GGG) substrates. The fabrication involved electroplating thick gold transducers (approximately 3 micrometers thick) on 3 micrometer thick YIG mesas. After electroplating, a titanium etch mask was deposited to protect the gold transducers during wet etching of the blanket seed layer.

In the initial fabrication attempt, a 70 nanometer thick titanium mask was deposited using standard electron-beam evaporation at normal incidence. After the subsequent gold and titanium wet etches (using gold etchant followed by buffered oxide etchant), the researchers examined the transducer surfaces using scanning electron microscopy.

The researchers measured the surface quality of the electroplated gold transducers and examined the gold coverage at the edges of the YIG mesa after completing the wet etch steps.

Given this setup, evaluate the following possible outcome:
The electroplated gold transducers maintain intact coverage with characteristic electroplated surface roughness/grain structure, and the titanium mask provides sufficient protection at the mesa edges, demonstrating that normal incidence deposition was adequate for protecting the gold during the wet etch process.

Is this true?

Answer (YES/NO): NO